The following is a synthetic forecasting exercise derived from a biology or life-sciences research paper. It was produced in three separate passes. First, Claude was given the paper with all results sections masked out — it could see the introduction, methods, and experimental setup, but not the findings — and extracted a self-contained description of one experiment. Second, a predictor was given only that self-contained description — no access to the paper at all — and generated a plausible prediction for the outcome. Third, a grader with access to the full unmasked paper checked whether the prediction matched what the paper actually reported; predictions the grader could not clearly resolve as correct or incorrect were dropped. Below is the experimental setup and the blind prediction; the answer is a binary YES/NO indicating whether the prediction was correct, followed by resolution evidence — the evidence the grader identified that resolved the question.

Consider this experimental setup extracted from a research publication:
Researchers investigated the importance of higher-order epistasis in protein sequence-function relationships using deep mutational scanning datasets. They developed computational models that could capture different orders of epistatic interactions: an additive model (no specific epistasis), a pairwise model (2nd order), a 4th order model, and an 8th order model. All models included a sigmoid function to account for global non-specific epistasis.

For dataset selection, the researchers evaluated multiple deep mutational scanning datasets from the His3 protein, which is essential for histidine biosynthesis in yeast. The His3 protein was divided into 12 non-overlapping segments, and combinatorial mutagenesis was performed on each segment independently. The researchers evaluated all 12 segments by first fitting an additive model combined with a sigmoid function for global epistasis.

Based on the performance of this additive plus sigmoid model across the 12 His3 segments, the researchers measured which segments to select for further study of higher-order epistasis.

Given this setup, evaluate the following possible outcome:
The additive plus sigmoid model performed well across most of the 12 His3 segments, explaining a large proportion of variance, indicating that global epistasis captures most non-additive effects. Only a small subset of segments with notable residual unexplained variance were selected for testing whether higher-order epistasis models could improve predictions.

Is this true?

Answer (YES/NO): NO